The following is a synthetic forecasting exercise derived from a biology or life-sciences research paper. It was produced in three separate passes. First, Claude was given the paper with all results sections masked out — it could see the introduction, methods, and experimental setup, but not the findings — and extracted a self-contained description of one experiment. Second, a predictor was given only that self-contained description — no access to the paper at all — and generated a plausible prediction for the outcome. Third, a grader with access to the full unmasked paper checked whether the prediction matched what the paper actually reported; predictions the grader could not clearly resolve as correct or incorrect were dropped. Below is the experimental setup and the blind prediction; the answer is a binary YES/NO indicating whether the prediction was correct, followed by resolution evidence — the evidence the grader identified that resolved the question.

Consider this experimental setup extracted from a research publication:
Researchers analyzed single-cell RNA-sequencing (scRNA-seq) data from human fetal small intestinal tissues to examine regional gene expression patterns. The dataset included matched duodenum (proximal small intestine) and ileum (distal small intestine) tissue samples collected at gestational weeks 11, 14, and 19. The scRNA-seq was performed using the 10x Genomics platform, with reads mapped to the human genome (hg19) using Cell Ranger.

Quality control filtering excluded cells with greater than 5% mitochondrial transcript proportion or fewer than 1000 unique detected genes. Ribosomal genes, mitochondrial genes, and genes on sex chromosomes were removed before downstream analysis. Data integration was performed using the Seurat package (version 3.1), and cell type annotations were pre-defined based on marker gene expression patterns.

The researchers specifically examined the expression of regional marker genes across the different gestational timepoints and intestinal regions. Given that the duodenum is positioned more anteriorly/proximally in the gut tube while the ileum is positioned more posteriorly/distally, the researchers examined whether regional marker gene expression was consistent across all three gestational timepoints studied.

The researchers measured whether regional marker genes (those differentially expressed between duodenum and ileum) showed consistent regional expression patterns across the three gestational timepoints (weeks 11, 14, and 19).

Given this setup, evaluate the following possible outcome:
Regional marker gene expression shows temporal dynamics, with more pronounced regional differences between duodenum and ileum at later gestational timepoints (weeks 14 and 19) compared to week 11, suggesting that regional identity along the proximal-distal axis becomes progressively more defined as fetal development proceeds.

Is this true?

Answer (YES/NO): NO